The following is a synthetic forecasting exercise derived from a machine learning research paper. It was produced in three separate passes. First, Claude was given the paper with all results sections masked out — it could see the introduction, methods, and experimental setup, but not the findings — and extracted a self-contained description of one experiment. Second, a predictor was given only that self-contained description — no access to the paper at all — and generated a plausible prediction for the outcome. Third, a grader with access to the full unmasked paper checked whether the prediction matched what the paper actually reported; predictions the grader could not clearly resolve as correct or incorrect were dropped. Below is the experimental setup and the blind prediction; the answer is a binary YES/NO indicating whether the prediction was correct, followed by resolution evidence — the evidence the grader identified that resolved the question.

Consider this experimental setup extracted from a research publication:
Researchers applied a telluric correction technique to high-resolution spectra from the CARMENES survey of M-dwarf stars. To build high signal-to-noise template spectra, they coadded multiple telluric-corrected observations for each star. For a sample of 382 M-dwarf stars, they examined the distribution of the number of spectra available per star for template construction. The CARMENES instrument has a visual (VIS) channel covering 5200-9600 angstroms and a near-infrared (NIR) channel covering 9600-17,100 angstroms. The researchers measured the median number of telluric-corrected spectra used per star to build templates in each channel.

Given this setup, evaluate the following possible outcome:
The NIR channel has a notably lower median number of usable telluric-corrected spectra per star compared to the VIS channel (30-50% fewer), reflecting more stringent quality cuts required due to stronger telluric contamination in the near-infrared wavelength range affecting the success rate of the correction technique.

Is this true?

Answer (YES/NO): NO